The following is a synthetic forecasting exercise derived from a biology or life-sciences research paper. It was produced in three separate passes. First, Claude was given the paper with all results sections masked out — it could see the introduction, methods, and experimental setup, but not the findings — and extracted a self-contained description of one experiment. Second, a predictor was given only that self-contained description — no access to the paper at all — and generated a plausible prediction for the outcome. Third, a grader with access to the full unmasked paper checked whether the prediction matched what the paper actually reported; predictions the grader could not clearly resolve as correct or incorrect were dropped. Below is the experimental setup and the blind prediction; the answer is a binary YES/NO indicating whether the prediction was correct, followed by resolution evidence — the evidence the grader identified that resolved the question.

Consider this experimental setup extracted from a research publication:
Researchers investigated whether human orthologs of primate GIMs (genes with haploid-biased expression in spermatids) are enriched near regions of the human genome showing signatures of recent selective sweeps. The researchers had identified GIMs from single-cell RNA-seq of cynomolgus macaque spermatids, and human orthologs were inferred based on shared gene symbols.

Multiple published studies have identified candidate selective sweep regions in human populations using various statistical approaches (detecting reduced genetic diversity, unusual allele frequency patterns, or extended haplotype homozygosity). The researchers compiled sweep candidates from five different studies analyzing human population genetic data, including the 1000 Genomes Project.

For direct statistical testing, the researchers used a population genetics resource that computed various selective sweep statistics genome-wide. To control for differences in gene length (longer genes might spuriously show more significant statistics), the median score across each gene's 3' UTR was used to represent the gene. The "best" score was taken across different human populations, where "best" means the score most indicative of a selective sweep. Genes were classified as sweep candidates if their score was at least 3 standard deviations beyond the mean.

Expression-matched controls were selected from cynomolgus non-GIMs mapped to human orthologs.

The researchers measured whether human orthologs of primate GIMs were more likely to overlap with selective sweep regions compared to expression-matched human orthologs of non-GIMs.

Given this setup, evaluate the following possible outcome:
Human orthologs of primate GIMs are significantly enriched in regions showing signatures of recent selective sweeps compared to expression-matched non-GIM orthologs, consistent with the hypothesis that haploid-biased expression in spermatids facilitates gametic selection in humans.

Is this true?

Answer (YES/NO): YES